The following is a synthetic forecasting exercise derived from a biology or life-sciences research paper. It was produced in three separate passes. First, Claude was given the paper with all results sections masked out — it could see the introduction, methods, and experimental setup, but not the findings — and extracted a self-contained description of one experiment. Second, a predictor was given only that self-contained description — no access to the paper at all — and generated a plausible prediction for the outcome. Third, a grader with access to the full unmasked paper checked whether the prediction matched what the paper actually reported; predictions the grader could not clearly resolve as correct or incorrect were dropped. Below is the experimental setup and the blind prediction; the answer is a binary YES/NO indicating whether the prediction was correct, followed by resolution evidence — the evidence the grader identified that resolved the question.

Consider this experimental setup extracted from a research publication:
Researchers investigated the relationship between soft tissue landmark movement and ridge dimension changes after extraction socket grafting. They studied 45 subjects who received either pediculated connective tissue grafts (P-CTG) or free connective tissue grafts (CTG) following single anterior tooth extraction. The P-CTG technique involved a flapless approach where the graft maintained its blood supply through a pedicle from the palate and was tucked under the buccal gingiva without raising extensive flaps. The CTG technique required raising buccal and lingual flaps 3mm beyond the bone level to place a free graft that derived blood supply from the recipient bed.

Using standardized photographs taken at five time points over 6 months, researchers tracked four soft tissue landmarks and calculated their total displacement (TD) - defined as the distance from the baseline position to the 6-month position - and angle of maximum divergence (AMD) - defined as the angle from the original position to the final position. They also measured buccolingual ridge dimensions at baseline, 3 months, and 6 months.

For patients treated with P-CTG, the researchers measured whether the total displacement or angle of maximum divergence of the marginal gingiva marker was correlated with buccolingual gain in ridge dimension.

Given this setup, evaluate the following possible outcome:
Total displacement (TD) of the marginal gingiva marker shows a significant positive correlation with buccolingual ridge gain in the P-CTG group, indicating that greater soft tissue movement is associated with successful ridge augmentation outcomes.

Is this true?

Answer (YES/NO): YES